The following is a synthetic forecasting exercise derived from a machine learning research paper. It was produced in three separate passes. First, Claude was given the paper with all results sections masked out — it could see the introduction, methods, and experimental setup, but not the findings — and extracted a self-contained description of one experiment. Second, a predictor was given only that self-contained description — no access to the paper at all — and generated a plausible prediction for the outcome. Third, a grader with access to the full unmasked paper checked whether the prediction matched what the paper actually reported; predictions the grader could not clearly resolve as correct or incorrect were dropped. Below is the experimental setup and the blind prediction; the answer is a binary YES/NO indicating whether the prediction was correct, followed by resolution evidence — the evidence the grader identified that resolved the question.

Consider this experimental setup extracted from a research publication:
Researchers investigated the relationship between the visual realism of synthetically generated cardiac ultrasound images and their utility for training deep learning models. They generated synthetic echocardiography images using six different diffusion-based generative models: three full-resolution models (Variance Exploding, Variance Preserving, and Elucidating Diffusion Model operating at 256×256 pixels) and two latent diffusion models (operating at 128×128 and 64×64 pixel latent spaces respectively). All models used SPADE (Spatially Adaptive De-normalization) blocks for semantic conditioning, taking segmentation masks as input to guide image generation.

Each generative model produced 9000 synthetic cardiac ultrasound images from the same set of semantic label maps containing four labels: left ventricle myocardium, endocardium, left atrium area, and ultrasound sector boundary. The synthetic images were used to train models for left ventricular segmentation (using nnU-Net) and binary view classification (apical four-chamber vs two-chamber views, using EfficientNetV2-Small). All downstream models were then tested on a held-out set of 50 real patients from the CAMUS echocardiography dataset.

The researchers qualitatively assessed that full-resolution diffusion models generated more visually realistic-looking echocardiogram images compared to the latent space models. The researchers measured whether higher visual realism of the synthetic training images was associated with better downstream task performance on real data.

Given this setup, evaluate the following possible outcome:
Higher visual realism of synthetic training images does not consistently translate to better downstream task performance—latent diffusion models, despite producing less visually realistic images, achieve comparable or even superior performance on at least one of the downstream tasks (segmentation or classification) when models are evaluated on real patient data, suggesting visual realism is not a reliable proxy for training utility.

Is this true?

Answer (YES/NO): YES